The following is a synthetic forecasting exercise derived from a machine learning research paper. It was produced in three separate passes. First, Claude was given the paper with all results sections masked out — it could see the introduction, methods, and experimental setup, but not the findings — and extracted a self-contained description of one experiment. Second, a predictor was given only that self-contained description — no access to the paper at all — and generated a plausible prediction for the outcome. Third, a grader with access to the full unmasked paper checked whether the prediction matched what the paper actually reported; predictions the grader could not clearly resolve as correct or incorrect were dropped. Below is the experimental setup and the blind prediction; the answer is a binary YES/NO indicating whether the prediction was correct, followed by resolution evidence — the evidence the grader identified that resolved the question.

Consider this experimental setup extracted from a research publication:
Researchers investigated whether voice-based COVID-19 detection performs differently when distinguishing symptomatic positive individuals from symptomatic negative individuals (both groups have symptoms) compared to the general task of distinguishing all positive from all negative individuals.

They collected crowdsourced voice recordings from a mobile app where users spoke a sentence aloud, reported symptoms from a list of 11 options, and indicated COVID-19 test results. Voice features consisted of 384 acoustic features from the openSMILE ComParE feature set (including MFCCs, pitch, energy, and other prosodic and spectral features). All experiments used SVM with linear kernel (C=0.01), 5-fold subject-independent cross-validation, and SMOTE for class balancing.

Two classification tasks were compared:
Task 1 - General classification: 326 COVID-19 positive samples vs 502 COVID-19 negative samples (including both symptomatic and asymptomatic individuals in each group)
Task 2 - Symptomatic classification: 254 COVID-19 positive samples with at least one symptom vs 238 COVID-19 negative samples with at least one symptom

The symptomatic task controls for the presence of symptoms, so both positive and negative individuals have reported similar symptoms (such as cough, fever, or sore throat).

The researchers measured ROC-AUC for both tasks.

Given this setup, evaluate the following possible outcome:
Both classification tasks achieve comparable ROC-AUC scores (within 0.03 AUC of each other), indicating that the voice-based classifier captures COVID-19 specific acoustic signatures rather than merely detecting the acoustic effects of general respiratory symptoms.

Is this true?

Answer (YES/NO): YES